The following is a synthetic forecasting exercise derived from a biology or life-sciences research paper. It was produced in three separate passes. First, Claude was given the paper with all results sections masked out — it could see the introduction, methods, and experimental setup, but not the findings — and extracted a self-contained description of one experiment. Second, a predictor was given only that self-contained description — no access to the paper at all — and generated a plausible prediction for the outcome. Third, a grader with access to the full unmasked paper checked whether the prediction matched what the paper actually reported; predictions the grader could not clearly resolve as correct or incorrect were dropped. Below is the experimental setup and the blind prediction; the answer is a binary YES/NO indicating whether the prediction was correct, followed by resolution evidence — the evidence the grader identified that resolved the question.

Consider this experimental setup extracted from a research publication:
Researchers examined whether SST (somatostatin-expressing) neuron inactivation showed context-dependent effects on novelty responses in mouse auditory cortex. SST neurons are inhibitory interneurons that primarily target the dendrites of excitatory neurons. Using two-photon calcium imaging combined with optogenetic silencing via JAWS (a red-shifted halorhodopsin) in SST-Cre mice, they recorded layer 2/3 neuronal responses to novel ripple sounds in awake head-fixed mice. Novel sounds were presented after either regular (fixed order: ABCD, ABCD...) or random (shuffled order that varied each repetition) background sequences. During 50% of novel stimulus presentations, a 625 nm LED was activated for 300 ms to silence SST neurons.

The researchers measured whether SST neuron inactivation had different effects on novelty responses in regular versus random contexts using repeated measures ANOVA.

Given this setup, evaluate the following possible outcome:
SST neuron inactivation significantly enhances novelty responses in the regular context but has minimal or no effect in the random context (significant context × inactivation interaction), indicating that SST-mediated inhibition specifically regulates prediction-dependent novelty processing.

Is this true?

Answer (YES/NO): NO